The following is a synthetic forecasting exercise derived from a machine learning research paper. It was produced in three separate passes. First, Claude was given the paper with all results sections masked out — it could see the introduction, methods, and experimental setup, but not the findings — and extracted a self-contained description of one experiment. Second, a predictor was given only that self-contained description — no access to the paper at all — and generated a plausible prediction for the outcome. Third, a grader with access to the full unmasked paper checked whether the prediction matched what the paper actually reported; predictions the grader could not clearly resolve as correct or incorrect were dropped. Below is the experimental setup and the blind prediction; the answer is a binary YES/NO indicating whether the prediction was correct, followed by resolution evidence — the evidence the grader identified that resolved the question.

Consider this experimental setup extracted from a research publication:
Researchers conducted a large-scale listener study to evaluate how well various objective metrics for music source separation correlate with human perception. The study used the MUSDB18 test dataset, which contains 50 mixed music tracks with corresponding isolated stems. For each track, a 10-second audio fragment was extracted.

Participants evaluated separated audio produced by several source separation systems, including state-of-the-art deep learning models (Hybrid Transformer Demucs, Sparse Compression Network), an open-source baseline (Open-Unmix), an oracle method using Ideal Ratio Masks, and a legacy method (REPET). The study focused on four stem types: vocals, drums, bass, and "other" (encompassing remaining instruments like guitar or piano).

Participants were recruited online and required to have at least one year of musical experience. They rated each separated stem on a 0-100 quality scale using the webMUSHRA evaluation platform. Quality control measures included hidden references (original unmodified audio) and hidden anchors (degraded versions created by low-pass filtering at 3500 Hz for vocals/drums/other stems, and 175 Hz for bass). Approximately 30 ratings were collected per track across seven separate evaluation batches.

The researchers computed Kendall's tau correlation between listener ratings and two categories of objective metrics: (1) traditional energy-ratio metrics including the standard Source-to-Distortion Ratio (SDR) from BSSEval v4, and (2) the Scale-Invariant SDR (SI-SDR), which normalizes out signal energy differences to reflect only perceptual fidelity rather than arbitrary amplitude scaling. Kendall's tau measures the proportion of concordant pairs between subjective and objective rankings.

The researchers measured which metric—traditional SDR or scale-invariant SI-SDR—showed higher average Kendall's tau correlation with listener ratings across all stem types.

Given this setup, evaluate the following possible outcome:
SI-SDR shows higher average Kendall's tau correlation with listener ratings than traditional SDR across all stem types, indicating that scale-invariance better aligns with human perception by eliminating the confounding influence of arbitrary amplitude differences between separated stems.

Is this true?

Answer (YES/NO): NO